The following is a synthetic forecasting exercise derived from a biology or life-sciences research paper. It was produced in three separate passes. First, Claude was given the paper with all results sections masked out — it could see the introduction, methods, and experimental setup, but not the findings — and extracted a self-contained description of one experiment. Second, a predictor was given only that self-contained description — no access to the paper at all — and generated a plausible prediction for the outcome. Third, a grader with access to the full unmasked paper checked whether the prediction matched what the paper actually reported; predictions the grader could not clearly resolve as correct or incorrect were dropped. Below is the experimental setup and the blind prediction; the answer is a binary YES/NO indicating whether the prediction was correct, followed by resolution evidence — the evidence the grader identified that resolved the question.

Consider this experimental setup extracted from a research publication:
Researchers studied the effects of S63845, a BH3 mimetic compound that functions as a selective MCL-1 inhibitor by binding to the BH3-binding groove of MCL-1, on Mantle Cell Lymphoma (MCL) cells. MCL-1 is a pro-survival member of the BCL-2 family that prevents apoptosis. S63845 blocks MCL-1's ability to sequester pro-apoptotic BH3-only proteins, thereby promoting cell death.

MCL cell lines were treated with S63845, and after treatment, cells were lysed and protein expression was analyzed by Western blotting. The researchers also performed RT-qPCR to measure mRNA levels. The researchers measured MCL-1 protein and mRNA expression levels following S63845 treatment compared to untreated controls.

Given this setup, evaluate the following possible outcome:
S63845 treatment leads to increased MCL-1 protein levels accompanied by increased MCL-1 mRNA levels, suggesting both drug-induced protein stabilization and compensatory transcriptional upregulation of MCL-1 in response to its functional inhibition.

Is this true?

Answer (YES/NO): NO